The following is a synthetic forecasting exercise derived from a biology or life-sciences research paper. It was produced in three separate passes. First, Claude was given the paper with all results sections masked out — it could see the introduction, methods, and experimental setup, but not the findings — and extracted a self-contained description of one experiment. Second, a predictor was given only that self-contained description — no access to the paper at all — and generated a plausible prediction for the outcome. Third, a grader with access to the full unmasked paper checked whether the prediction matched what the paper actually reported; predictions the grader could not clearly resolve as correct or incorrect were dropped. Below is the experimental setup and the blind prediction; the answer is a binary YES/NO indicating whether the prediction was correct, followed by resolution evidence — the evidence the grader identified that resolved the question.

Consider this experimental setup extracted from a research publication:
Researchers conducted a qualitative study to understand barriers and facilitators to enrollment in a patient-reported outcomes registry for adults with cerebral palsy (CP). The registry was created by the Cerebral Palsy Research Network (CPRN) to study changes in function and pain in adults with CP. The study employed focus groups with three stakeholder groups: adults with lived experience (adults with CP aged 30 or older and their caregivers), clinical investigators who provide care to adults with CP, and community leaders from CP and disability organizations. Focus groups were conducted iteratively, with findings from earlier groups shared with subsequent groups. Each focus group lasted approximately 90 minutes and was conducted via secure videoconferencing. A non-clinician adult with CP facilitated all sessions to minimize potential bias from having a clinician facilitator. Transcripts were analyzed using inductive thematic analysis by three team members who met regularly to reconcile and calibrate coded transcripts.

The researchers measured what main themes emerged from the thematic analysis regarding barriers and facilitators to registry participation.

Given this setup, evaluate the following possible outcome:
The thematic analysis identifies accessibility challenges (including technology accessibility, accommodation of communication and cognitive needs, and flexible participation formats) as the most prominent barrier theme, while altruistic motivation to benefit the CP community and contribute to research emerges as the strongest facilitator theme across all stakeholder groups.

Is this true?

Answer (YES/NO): NO